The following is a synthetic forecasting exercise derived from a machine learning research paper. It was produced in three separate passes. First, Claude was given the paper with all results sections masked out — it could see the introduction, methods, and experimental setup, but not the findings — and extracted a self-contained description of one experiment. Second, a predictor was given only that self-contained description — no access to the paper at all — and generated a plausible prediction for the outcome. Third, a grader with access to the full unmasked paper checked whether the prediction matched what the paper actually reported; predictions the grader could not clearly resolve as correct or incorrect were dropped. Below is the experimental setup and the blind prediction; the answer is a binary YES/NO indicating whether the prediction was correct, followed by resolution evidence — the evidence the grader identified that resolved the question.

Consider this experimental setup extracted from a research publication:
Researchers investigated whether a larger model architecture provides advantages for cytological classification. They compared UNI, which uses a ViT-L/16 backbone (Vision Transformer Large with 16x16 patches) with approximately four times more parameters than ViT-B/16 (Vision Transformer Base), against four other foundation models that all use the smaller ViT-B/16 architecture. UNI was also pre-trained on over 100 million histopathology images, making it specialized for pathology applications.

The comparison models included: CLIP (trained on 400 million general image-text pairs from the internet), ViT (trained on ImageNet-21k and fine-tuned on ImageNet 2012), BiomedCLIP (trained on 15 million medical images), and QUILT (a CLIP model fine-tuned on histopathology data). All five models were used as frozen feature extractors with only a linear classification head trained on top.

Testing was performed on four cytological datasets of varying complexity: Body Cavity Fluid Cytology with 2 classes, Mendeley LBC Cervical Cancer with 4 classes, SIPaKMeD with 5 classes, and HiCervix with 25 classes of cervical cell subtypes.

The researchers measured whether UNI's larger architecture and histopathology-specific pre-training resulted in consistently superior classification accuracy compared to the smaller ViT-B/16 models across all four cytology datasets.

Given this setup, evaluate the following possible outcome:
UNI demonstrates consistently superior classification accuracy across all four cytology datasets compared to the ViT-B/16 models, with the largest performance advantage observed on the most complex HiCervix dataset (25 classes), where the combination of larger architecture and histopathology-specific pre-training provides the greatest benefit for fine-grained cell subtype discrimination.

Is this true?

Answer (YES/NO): NO